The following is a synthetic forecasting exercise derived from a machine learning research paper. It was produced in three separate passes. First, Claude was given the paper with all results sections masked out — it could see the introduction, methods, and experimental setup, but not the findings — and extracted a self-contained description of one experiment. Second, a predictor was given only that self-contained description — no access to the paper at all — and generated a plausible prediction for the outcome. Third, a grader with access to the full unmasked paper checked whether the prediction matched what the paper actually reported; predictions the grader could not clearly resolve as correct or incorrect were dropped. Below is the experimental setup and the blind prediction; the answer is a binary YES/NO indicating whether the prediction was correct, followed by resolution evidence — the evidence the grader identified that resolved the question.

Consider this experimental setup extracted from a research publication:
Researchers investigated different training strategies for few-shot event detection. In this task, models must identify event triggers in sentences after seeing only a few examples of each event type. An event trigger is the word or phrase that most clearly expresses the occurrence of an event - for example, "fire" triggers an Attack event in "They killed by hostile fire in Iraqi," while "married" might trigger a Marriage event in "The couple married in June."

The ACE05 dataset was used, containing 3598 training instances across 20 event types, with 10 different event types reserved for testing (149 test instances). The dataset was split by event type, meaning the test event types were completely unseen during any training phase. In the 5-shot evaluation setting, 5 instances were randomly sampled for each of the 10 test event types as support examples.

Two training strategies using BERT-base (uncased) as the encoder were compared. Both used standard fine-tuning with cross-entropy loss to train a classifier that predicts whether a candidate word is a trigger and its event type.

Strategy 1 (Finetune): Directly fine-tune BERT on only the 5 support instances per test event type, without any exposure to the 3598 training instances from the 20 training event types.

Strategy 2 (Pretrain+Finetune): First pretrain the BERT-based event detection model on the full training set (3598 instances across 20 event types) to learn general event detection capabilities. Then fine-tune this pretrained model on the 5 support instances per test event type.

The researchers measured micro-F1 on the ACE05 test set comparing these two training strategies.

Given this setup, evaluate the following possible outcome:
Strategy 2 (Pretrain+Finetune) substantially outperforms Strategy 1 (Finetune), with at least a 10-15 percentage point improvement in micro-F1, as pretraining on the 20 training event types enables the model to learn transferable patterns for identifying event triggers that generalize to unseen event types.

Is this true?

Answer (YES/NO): NO